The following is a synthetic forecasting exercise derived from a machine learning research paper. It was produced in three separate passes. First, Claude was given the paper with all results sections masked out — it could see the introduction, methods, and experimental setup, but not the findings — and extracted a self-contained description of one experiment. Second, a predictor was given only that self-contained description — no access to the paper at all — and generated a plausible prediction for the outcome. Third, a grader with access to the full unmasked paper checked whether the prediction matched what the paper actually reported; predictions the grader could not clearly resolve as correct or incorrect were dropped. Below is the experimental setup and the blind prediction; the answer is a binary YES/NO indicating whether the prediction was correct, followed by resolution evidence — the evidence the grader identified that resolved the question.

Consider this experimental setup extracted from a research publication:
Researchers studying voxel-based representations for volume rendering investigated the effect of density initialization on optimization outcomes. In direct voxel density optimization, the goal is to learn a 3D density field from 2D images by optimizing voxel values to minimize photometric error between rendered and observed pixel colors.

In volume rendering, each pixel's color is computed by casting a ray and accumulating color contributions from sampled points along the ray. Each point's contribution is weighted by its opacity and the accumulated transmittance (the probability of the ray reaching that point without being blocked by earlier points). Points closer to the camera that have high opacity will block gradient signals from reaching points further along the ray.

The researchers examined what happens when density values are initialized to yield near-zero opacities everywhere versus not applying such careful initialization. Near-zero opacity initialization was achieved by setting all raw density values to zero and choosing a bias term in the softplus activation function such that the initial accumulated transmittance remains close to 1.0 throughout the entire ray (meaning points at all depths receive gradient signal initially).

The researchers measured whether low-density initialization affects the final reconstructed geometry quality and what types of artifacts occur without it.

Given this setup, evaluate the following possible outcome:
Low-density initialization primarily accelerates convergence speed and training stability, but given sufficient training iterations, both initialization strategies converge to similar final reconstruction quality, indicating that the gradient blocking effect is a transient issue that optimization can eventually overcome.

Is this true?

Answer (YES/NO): NO